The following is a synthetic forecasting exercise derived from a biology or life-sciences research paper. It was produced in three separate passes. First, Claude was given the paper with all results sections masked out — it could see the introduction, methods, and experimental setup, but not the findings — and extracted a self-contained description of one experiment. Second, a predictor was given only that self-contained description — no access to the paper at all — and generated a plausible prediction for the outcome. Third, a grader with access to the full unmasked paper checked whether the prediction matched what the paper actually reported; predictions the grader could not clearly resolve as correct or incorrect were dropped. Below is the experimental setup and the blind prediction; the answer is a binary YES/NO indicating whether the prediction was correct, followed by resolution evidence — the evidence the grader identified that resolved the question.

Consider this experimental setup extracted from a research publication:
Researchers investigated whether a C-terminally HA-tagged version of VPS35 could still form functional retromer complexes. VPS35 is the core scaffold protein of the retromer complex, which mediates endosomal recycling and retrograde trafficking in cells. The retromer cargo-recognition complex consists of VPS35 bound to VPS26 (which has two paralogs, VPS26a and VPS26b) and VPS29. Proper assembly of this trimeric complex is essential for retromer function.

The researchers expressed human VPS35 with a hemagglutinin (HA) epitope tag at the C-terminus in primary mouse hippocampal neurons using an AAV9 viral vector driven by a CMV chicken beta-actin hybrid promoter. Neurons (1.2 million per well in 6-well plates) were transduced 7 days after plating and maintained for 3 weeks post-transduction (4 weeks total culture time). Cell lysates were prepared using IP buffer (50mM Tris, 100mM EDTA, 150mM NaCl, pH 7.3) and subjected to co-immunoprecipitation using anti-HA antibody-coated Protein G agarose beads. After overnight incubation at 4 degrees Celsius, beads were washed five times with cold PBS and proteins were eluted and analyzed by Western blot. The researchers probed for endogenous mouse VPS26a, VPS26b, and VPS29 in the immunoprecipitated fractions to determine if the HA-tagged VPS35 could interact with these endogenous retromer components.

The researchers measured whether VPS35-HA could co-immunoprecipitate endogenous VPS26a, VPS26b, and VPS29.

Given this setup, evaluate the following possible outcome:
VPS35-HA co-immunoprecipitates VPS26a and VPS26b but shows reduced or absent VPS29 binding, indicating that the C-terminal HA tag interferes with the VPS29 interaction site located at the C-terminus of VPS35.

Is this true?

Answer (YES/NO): NO